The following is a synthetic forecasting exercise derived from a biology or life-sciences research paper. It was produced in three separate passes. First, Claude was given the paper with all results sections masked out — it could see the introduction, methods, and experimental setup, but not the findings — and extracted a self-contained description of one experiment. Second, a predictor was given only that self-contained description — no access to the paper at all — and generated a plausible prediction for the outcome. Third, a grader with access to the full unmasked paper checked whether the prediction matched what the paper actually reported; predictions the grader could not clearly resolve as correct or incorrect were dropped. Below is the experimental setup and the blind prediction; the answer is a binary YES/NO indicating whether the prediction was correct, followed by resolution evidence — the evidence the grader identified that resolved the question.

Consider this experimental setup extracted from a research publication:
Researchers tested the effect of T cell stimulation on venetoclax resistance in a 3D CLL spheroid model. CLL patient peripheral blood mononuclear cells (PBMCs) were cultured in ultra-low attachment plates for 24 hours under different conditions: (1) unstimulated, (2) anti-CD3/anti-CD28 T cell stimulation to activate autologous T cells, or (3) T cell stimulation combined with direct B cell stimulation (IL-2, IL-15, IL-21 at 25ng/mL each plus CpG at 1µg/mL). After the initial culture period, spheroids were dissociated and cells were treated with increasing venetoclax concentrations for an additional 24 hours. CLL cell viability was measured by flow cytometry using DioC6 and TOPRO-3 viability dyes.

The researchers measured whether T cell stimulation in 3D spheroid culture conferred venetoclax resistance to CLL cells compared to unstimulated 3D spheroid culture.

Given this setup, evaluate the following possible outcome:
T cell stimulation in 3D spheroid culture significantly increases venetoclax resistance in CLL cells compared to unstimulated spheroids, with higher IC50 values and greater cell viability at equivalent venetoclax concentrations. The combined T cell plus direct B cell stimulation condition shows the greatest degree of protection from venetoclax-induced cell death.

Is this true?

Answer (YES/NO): NO